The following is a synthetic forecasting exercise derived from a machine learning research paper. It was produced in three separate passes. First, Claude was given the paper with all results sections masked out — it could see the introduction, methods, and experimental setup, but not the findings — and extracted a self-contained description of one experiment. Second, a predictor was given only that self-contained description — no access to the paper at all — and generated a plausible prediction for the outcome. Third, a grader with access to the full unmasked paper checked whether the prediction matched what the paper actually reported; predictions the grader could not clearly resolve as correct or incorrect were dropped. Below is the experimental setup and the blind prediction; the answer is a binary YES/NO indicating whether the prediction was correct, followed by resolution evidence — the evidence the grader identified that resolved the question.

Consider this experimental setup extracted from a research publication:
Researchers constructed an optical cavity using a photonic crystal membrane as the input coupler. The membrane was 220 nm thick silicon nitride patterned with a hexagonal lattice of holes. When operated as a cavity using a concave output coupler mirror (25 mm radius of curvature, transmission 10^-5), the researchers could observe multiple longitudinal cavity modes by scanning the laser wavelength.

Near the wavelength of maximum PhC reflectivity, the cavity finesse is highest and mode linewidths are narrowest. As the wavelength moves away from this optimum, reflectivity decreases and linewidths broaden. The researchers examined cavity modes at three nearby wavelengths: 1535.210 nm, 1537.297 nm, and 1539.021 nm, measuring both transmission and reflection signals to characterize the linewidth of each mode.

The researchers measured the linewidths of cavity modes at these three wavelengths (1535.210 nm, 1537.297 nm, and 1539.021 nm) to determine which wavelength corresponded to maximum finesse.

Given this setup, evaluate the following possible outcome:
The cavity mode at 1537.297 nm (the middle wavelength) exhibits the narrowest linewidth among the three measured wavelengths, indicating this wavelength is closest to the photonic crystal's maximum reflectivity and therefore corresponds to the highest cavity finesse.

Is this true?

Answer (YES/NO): YES